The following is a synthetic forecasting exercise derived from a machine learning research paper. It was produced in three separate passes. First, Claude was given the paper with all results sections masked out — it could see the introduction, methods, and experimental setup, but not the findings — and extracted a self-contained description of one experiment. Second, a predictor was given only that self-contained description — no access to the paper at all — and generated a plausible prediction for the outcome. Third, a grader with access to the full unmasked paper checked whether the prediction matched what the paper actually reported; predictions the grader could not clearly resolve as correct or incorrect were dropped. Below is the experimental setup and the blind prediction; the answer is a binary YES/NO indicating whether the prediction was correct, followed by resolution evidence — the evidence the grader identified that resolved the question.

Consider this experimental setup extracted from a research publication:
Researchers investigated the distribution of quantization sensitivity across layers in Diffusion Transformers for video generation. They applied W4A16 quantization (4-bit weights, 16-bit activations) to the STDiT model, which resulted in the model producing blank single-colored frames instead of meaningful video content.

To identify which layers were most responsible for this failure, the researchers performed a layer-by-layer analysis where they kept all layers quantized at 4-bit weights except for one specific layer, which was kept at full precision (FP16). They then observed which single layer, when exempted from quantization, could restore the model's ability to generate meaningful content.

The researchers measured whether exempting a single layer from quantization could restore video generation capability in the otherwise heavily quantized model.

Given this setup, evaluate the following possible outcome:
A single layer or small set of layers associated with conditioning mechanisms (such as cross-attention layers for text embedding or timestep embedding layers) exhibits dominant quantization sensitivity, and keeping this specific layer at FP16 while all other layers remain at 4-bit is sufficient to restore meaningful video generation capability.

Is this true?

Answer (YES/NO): NO